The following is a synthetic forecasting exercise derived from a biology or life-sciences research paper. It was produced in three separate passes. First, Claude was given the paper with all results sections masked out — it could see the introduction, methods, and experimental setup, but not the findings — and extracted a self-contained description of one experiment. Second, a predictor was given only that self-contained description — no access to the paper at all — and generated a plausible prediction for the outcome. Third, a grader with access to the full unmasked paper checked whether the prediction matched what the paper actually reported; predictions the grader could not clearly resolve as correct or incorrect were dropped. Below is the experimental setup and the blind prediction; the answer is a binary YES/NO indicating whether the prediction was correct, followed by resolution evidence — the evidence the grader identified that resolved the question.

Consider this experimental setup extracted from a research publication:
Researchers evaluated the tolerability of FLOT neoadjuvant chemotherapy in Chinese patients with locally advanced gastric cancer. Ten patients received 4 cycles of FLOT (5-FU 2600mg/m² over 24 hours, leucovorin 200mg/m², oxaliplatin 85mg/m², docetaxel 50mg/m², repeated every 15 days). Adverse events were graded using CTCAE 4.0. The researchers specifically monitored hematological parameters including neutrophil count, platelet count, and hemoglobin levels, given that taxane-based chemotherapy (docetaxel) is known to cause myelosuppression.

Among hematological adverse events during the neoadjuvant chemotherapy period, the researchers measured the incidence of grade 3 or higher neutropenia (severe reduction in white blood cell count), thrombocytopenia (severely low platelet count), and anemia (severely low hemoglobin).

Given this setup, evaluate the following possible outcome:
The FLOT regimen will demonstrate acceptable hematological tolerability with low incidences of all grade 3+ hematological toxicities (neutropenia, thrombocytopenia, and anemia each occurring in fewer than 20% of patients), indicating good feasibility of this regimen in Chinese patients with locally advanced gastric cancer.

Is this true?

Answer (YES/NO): YES